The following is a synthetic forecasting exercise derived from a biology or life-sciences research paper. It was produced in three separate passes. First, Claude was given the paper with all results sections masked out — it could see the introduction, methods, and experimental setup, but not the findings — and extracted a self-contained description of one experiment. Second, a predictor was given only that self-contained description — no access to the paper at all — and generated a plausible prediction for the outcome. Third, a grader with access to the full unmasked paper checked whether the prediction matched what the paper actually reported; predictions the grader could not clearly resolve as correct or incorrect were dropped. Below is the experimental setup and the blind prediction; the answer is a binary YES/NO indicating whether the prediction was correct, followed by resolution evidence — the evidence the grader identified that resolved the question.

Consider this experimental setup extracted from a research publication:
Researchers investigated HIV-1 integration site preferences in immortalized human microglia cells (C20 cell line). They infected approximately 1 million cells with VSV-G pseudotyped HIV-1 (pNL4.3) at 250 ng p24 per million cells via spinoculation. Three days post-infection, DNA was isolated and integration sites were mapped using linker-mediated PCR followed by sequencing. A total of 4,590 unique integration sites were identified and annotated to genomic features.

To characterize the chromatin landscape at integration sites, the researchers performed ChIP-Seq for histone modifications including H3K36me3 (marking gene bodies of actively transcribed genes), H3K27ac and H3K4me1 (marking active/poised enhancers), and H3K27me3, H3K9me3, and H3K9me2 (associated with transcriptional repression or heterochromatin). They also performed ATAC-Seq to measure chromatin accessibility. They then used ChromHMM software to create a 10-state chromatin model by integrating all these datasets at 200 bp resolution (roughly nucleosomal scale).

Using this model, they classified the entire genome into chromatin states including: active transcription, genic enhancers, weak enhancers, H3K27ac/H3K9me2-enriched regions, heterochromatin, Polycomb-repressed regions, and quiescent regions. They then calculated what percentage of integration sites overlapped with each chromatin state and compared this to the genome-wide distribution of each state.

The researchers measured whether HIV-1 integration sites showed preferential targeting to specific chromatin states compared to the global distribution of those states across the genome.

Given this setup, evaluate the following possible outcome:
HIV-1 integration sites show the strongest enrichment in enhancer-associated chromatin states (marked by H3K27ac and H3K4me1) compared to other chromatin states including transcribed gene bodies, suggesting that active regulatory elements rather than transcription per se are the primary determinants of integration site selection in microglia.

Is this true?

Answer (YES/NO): NO